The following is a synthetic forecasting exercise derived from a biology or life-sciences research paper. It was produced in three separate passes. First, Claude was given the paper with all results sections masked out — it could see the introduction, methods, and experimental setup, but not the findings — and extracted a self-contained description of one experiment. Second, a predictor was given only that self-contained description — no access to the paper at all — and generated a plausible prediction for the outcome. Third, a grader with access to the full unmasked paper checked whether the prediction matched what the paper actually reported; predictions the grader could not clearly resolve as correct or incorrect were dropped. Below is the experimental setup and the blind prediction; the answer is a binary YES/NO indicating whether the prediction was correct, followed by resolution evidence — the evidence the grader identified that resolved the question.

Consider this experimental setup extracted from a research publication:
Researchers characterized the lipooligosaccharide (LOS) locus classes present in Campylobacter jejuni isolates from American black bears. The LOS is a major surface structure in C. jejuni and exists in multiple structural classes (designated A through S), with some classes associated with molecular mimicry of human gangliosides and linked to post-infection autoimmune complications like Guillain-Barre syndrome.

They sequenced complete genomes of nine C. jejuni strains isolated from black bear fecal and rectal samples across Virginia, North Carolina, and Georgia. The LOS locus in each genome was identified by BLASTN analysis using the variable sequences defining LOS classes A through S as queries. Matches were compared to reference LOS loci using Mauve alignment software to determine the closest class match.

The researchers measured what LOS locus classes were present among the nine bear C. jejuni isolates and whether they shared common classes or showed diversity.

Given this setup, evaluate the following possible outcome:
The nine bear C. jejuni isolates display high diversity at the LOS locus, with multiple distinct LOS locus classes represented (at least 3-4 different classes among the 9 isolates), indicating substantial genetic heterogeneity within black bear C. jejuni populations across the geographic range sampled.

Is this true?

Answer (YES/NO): YES